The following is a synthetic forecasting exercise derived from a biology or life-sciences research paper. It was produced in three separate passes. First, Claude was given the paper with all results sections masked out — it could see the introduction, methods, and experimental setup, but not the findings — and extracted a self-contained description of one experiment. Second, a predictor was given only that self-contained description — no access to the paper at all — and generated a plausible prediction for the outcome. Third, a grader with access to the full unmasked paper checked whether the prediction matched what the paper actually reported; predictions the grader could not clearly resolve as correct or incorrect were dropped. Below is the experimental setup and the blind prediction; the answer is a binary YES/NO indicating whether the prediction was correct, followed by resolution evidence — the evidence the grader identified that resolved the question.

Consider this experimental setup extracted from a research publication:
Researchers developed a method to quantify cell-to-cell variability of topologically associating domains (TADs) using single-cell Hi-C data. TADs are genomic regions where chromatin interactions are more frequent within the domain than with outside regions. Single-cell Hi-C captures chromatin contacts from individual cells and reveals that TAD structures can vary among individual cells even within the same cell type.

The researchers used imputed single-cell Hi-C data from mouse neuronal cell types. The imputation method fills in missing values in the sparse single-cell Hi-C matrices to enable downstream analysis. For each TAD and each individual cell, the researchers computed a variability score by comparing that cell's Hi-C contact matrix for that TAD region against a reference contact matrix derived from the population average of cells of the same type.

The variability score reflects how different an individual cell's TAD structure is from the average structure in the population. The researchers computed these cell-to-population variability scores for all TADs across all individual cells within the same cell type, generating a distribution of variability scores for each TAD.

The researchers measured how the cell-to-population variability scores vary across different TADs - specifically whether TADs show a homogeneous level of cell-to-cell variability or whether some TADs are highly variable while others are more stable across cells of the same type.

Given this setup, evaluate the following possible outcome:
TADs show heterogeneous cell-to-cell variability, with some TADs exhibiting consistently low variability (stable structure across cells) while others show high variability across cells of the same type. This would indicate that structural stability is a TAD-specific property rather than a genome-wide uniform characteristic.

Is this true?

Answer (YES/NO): YES